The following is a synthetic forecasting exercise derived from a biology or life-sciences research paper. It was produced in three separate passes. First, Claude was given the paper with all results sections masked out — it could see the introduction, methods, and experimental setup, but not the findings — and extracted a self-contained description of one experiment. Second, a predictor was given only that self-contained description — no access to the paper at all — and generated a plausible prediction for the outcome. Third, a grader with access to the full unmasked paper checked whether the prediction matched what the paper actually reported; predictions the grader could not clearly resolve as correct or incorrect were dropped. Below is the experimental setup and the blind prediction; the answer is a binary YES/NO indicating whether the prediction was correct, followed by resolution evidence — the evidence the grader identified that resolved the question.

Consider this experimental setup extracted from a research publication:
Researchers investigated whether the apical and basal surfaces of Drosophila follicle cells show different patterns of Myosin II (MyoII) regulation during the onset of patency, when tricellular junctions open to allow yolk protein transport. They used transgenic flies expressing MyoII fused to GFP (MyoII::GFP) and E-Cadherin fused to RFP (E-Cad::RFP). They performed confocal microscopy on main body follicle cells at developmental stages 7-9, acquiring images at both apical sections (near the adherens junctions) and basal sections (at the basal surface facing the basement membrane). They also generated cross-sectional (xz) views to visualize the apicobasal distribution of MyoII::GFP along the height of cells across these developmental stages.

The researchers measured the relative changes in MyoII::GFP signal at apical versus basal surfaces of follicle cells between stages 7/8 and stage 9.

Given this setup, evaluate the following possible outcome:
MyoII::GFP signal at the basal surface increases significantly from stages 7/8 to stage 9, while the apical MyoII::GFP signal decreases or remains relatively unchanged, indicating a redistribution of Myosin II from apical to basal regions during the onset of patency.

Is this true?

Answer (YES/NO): NO